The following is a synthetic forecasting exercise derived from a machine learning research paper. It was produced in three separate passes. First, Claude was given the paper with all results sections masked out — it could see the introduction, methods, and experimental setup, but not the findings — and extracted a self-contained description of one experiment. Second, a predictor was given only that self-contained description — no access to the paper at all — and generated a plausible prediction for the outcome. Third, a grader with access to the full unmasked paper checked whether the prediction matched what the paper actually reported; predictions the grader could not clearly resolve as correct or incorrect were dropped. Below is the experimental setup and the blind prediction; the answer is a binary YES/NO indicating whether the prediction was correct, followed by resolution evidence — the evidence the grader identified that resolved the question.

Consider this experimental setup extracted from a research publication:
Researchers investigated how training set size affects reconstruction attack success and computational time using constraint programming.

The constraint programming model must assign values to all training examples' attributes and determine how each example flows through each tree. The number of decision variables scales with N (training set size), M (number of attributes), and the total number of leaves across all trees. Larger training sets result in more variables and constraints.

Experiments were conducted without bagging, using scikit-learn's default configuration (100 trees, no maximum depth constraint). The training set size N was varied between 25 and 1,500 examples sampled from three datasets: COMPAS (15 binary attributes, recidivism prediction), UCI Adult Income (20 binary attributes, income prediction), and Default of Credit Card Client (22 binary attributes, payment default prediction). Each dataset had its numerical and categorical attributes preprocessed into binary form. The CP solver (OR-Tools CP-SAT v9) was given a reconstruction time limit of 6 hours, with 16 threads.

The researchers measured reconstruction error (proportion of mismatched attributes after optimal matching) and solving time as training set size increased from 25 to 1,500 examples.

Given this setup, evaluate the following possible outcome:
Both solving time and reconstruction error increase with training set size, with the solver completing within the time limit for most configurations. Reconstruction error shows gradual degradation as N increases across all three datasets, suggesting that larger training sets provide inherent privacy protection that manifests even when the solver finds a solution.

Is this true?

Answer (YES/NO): NO